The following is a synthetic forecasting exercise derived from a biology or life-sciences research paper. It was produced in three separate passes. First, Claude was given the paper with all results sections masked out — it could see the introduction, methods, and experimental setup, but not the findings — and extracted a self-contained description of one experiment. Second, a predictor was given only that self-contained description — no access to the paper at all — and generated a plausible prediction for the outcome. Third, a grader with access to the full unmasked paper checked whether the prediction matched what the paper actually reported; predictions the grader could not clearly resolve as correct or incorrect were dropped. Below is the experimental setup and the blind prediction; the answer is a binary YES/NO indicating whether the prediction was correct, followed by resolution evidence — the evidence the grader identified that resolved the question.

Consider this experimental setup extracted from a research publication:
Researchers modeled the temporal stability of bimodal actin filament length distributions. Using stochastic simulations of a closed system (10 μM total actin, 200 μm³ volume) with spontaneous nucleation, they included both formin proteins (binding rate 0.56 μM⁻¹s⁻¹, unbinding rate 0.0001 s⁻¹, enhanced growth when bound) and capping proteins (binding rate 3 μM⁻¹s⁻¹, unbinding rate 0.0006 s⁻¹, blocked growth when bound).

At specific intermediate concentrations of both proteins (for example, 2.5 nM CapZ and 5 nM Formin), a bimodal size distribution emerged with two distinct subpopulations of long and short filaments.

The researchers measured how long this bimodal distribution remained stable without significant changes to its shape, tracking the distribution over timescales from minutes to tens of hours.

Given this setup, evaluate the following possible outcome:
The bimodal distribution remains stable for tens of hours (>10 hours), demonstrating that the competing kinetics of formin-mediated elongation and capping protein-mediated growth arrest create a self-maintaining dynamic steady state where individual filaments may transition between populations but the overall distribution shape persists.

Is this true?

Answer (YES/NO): NO